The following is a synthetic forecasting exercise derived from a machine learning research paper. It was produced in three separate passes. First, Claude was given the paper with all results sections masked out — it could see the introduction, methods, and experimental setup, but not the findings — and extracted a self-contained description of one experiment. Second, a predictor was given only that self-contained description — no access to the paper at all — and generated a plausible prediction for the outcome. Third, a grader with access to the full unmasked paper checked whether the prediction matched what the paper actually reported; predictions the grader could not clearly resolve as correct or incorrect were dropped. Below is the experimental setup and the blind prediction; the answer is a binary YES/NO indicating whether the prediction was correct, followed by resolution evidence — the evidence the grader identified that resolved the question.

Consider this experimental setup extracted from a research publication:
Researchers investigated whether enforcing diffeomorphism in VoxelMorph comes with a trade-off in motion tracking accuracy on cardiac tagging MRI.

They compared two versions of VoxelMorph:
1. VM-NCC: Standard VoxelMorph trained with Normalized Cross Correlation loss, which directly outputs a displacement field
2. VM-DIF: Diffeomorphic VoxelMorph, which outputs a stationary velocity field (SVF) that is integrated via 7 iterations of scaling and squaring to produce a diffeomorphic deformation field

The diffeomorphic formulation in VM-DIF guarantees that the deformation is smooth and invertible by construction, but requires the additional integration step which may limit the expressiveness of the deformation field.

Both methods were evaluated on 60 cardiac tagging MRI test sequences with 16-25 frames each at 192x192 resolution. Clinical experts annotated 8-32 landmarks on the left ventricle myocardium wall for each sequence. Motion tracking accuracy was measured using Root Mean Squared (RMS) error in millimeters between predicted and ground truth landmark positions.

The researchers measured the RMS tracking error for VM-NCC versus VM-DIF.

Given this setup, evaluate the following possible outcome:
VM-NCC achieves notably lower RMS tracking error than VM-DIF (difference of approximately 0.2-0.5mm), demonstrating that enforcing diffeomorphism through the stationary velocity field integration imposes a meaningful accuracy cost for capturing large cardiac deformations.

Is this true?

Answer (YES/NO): NO